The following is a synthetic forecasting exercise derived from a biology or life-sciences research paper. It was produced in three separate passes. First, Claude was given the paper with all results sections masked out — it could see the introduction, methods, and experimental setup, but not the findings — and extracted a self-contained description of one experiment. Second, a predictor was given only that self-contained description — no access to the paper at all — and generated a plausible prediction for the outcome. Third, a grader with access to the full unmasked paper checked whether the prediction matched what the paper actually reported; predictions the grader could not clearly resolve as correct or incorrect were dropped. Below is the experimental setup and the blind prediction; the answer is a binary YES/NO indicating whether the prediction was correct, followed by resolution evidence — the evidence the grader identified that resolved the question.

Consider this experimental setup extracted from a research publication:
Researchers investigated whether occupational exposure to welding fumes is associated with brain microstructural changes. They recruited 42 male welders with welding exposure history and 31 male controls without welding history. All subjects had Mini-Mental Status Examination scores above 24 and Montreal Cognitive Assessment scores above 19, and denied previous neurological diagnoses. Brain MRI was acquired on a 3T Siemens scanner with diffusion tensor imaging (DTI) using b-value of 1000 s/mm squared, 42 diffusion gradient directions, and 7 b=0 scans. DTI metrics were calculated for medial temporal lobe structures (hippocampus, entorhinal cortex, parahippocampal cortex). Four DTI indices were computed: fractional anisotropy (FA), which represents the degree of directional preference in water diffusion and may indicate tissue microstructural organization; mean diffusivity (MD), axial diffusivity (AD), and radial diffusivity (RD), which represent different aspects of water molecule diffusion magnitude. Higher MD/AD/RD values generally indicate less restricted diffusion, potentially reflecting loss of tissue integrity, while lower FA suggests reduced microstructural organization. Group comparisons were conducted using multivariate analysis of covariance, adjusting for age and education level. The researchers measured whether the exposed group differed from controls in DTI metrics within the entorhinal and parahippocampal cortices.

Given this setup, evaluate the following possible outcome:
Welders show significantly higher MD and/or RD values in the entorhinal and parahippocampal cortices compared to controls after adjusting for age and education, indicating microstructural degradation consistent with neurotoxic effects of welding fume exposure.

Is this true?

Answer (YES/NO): YES